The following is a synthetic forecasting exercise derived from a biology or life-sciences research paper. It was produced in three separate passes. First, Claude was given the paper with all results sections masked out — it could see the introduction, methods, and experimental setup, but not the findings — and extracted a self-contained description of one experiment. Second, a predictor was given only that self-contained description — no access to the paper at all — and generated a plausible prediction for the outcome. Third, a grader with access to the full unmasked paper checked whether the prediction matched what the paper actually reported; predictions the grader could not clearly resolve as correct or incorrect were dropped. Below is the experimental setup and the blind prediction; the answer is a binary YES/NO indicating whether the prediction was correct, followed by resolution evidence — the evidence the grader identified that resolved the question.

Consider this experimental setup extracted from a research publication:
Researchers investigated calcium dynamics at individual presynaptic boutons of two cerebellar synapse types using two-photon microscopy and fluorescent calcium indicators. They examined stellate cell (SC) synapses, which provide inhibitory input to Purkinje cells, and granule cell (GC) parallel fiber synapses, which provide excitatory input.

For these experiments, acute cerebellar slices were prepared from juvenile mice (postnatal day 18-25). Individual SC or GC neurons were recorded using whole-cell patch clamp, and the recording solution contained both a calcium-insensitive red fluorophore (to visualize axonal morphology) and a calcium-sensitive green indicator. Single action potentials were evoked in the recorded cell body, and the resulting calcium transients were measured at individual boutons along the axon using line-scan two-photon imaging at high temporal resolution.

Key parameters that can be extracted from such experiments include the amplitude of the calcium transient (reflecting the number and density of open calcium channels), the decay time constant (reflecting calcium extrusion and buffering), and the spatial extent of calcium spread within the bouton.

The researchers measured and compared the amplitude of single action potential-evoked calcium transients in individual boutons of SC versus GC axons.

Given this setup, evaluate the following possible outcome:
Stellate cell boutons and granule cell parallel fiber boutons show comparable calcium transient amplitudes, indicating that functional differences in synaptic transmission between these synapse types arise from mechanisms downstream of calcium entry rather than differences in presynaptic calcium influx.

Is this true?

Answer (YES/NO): NO